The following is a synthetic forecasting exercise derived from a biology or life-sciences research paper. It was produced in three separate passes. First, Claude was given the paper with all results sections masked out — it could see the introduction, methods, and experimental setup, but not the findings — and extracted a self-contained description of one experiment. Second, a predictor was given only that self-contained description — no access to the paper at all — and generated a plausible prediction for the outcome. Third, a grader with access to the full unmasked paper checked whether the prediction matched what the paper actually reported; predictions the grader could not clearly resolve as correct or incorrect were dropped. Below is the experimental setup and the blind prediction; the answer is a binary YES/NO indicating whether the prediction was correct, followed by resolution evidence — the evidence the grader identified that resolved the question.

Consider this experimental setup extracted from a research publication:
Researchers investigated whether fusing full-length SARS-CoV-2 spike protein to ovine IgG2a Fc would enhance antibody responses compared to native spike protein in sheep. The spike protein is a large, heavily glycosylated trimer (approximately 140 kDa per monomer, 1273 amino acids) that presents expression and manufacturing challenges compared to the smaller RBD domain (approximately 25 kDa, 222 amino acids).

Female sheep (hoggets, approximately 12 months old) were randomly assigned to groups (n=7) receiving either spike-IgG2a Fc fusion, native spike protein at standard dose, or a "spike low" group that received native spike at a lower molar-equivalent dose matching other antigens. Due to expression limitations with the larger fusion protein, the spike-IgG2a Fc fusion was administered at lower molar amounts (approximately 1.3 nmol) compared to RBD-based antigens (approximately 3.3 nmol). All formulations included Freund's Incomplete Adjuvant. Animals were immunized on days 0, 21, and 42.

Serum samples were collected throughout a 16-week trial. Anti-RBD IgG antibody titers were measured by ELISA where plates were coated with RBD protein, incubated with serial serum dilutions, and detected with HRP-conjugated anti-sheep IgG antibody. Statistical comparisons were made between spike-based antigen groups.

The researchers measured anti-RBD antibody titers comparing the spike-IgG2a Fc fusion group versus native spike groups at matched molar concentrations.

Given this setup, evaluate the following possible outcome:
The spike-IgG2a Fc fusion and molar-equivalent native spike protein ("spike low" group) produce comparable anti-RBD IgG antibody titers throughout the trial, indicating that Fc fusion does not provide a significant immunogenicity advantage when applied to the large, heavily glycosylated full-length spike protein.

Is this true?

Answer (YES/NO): NO